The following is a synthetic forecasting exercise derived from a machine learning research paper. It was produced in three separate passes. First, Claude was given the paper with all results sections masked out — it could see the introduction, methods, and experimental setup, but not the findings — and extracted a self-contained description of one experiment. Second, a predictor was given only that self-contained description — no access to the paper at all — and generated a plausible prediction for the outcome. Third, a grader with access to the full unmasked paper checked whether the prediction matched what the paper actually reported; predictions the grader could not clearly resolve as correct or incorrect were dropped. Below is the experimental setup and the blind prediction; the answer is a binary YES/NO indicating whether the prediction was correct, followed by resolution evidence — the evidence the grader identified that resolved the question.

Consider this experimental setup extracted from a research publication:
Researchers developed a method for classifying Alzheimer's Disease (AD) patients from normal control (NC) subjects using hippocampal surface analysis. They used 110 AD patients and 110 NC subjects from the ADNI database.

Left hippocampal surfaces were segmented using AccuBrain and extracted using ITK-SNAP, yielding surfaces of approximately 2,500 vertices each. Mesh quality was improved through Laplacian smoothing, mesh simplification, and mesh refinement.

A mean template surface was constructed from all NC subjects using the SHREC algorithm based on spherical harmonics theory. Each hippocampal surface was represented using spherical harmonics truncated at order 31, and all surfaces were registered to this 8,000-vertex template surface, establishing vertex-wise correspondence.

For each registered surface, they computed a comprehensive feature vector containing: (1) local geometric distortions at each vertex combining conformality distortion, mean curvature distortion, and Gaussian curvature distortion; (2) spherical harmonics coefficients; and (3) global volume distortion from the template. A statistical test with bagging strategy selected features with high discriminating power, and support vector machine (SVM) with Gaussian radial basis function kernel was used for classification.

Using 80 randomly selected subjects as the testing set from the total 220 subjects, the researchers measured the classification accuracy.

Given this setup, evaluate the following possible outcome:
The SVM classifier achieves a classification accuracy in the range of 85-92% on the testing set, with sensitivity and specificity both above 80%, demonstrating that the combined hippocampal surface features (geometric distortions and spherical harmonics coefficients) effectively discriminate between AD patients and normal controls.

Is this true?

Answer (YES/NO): YES